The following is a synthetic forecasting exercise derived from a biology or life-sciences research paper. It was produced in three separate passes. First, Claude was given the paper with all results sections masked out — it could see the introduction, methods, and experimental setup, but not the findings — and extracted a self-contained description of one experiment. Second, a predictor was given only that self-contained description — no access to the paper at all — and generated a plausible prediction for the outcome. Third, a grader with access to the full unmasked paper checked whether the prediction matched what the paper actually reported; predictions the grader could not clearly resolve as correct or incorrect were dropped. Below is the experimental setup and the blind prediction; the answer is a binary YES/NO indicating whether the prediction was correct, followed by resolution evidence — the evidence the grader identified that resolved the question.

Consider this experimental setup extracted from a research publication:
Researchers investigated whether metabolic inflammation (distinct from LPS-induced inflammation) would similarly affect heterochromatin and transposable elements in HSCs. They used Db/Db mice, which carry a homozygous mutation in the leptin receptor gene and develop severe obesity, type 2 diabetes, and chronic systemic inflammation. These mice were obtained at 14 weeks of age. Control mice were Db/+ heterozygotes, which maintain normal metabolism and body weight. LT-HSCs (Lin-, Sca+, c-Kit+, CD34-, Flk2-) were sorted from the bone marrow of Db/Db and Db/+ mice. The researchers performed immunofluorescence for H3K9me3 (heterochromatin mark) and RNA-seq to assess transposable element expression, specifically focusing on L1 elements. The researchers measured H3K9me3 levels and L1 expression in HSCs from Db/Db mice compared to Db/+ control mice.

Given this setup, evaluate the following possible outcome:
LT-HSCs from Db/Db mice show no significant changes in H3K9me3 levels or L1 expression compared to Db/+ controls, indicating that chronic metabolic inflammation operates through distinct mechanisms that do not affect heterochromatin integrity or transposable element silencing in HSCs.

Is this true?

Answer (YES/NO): NO